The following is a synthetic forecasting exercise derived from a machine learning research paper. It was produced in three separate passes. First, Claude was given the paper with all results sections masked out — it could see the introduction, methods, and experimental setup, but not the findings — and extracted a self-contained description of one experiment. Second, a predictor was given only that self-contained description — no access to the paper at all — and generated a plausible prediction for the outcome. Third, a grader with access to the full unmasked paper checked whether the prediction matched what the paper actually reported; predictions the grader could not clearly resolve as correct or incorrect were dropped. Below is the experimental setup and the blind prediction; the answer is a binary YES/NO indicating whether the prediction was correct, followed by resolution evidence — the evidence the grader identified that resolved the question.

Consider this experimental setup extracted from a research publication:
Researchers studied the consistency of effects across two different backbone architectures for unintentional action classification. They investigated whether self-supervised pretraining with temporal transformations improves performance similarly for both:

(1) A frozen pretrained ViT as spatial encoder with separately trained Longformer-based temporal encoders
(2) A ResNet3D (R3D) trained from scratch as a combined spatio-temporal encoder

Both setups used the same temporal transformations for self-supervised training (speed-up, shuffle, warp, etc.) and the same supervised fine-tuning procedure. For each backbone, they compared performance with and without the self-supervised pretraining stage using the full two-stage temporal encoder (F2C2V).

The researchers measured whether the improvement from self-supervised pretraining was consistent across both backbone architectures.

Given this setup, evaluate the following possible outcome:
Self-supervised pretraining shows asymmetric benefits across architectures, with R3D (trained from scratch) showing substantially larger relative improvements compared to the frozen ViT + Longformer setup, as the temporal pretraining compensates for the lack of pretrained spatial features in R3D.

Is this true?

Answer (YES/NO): NO